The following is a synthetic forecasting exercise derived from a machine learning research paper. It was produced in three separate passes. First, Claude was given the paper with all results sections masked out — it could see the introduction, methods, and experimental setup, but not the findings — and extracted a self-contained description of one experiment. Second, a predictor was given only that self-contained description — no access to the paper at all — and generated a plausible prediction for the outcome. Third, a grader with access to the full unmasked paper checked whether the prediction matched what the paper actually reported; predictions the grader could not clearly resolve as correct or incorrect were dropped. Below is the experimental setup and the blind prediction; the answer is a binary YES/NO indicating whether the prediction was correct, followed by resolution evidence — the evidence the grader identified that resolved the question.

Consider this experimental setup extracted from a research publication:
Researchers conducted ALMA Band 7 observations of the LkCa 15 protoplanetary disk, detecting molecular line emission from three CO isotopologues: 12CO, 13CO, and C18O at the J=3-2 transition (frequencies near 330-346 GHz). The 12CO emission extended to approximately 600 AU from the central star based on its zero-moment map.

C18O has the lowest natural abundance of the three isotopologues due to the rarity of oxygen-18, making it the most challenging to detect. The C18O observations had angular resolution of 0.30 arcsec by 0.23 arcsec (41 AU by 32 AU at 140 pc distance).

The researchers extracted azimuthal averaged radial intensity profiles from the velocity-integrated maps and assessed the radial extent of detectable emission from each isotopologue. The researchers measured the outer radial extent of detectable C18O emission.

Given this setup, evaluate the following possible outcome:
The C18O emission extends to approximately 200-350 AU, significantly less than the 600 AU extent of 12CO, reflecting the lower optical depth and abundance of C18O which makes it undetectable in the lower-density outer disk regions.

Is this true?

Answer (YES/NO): YES